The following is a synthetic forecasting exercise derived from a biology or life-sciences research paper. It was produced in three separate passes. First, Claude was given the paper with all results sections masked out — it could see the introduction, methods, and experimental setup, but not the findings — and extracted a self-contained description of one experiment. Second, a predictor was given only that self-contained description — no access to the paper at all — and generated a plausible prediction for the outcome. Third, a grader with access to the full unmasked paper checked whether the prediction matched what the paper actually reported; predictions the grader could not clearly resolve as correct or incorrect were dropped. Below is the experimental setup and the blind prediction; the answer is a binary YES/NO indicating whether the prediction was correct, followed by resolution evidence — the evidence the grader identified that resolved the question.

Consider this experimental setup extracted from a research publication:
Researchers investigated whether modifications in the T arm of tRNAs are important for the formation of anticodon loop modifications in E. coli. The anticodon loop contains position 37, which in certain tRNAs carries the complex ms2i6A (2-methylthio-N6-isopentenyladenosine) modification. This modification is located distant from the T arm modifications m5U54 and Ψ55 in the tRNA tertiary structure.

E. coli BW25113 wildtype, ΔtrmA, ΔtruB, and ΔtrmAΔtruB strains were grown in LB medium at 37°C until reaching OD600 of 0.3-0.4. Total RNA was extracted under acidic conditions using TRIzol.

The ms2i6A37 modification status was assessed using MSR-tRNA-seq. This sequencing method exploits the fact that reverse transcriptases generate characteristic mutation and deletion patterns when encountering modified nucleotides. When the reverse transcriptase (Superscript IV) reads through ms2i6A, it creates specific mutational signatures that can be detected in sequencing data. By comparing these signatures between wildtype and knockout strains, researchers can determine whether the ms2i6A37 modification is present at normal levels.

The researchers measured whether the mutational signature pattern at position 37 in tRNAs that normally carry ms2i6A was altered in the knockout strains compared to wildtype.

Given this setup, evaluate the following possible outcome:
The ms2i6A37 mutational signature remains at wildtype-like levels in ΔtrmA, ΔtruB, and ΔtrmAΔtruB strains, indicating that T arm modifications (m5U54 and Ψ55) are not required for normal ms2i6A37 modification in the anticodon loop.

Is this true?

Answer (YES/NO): NO